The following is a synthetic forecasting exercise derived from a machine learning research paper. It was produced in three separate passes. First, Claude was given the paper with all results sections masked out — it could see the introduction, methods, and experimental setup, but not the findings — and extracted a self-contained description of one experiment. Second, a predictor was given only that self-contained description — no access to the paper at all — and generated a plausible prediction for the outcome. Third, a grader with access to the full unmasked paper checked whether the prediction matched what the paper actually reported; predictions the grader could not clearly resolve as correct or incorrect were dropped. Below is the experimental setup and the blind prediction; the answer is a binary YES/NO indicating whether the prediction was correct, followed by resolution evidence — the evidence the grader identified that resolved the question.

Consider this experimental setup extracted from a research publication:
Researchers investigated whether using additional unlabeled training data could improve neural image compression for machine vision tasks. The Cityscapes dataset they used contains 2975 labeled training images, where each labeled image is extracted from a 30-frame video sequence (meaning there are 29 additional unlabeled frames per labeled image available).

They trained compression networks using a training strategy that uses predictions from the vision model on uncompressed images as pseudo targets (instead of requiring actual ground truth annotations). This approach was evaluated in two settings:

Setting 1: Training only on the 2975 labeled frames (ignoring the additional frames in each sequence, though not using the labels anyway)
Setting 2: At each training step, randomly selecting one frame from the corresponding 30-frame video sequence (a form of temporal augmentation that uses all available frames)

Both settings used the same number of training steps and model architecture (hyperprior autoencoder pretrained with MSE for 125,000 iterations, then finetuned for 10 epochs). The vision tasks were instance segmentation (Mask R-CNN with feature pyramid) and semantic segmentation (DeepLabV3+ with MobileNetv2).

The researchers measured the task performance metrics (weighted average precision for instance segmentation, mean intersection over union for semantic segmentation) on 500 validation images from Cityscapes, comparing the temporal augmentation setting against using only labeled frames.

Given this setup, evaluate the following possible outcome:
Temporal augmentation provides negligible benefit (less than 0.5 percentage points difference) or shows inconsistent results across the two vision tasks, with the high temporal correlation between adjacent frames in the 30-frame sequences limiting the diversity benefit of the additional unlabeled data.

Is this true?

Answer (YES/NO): NO